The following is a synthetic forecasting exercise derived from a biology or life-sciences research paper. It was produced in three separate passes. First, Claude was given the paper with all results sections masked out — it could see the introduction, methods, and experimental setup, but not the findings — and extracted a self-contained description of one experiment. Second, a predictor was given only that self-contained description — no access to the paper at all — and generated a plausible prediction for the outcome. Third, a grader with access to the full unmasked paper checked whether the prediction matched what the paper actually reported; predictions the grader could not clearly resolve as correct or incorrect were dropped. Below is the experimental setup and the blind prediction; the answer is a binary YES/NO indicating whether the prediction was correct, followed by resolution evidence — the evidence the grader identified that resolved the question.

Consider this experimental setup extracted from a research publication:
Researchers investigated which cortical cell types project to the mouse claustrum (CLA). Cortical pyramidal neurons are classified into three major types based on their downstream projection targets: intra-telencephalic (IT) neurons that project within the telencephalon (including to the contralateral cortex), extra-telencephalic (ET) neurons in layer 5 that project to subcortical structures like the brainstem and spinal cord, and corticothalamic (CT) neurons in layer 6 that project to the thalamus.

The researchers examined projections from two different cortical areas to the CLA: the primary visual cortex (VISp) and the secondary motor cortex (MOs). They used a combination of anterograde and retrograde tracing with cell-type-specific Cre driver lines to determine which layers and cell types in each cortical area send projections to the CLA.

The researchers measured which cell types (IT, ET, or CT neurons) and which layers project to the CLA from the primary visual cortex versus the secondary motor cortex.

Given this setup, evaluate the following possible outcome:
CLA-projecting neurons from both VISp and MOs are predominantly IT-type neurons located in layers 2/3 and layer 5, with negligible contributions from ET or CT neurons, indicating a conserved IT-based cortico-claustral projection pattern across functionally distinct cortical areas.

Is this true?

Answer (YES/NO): NO